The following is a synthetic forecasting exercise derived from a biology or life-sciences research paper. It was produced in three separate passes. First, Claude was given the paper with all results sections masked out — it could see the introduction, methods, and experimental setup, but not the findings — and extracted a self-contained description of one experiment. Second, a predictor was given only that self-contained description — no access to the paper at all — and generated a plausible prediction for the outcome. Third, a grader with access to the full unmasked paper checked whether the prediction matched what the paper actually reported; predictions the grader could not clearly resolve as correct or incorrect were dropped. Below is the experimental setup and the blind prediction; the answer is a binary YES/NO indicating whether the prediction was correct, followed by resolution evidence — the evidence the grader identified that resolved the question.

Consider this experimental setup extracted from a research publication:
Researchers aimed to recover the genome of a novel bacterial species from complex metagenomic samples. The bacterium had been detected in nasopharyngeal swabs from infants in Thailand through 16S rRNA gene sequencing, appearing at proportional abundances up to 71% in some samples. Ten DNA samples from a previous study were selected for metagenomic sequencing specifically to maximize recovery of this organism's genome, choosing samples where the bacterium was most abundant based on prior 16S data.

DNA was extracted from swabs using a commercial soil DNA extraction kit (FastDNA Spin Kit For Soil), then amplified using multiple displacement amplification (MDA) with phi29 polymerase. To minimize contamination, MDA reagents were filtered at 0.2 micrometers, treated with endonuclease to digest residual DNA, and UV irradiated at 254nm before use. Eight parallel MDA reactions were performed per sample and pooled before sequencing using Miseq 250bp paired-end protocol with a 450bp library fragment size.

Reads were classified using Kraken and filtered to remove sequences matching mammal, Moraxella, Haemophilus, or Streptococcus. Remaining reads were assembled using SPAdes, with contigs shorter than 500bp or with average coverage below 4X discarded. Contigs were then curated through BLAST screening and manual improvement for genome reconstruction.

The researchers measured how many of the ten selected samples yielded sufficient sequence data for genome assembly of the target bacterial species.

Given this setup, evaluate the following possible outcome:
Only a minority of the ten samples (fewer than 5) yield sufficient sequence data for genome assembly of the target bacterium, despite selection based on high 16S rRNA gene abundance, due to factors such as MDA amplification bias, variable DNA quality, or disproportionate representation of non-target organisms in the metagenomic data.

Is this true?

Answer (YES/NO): NO